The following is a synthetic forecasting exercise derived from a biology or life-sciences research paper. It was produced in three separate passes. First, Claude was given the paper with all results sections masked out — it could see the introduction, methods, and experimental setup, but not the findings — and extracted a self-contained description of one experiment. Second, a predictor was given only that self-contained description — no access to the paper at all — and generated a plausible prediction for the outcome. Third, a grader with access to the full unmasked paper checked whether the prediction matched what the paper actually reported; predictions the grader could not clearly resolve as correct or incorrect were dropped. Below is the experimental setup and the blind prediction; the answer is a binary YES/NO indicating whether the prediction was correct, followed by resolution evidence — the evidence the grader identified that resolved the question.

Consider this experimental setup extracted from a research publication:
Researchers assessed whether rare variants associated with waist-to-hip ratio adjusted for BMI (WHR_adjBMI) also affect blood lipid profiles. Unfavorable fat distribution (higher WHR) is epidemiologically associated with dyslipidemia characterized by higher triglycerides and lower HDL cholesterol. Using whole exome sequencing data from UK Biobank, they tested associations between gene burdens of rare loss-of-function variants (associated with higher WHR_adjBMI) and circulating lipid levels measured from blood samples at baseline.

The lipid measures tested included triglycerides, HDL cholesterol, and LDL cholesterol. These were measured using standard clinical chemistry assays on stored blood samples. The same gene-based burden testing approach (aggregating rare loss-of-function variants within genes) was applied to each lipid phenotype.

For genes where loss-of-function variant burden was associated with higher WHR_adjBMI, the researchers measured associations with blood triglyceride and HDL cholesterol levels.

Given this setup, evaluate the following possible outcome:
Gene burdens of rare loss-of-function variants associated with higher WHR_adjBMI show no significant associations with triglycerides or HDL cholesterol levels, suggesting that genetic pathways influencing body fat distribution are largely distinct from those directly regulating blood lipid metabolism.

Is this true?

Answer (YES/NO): NO